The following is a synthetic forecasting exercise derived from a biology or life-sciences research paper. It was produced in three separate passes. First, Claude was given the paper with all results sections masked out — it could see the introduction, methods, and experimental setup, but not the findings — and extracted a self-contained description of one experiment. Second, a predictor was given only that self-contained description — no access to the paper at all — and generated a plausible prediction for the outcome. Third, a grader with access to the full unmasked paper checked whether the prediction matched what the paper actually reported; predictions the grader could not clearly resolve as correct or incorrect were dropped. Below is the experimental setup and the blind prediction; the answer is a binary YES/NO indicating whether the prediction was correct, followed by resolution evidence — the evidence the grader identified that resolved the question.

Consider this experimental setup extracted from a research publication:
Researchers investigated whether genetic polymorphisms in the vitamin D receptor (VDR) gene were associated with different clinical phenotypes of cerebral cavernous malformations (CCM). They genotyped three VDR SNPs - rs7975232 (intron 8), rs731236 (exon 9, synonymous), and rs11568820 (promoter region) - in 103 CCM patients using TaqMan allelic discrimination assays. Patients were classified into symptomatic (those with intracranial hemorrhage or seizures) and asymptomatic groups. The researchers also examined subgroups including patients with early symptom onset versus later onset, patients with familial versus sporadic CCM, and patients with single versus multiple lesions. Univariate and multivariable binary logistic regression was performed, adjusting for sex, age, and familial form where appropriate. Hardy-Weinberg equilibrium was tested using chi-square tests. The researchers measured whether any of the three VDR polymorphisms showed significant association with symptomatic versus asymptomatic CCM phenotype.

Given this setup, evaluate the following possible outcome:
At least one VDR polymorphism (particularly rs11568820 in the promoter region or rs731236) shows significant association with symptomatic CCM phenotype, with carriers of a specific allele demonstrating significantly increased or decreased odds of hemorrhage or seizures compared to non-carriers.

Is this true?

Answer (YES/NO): NO